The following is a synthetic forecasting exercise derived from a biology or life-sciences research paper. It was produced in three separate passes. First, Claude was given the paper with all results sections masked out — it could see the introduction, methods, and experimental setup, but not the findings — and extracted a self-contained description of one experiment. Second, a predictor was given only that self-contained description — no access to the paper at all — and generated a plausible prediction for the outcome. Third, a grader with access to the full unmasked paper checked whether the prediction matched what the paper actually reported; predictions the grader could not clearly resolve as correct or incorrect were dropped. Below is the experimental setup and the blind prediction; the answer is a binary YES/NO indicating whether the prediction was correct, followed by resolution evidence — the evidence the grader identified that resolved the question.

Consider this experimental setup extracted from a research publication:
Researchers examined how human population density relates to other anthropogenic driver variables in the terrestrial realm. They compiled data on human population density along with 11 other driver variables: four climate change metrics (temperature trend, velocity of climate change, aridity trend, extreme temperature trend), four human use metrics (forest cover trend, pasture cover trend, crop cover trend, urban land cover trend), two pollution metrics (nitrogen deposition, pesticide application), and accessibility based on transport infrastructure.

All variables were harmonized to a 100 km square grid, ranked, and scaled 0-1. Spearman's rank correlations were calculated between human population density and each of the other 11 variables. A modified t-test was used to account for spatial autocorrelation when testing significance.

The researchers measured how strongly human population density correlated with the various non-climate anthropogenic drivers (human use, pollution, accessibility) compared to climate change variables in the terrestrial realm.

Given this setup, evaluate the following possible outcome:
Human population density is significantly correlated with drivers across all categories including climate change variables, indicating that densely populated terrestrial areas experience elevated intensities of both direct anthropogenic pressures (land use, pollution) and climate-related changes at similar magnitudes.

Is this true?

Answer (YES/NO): NO